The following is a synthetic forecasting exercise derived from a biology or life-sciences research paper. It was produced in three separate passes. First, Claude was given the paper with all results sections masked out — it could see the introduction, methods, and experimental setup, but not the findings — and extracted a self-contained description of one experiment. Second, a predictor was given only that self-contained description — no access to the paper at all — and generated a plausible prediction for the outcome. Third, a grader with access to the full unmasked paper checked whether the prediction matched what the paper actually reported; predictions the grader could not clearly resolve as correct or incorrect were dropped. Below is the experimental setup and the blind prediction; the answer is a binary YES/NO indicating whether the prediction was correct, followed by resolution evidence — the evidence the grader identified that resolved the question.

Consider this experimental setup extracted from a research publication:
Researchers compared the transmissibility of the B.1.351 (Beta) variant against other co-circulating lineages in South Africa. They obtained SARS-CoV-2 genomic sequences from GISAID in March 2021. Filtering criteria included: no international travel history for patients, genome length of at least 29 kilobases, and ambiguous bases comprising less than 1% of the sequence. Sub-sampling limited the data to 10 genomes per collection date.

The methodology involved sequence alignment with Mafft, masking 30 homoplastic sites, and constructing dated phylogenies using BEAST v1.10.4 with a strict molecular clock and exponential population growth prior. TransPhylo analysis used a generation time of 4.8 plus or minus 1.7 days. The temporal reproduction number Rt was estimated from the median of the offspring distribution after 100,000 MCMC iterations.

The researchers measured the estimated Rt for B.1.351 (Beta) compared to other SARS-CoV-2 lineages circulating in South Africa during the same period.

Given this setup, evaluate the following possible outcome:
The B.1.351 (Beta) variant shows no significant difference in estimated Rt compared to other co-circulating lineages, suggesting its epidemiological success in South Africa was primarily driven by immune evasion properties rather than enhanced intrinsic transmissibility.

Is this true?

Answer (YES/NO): NO